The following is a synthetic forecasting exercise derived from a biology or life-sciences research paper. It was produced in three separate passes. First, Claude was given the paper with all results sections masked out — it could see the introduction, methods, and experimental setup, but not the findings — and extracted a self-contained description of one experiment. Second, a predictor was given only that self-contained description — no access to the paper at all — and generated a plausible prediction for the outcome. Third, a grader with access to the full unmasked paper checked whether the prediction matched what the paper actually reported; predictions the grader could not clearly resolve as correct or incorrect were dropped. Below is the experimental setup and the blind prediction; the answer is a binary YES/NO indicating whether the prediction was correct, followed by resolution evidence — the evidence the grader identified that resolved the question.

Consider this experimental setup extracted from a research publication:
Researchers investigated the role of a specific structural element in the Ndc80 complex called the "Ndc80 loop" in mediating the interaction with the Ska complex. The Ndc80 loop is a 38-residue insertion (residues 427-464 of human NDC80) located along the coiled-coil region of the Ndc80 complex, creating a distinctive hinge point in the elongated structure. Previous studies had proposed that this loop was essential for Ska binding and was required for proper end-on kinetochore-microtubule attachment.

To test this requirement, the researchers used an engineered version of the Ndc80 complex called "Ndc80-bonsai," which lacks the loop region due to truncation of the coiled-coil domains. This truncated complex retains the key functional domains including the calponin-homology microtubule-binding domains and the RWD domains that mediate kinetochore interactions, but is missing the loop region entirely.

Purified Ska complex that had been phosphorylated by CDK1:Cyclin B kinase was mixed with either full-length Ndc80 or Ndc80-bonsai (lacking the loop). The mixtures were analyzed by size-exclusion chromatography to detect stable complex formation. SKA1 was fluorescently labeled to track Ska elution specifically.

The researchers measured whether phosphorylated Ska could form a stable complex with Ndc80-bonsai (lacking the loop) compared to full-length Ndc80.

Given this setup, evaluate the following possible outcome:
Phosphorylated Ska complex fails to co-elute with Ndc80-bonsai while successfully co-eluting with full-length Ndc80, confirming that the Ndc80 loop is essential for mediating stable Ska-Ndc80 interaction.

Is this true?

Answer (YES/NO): NO